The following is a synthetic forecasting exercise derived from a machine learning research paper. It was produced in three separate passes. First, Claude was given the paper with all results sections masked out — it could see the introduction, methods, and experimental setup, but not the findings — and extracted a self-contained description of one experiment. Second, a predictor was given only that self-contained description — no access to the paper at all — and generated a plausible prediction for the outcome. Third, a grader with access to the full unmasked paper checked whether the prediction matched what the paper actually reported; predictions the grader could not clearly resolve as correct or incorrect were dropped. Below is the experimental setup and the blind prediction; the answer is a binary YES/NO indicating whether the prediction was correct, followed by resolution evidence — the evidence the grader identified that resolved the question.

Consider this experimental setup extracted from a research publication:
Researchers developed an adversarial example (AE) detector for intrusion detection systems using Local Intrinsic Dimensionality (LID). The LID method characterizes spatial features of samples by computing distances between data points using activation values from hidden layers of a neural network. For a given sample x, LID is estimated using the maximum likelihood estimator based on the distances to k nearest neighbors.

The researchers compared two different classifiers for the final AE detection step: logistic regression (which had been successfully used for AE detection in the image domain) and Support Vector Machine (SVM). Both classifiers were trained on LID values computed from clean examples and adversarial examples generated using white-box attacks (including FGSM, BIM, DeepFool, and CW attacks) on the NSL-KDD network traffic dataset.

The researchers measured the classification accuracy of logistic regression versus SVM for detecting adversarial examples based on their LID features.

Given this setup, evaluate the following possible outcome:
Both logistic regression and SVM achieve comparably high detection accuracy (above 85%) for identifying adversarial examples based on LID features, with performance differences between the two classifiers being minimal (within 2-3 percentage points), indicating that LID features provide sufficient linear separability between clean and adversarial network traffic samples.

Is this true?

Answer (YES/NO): NO